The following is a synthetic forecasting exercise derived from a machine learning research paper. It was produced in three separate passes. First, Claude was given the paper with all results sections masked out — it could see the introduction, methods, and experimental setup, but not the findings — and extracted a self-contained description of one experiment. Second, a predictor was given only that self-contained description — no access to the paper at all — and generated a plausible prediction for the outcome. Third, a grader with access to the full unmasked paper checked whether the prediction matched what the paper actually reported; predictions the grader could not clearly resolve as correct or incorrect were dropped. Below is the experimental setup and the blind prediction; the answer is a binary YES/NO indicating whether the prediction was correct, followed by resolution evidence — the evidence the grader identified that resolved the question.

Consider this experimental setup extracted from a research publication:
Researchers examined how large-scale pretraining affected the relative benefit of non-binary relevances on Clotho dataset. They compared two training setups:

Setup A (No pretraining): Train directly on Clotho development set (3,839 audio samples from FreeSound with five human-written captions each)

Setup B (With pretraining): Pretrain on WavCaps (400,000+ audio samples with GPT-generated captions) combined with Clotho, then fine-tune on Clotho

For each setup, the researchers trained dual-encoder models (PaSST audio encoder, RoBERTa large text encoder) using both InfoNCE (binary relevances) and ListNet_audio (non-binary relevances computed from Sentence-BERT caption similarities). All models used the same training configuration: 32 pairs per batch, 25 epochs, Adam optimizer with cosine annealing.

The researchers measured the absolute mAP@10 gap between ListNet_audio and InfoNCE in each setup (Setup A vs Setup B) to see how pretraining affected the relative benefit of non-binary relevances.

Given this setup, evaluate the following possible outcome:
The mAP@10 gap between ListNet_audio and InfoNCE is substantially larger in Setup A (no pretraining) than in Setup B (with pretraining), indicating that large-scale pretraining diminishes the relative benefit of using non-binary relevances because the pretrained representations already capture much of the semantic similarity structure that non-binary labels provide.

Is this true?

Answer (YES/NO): YES